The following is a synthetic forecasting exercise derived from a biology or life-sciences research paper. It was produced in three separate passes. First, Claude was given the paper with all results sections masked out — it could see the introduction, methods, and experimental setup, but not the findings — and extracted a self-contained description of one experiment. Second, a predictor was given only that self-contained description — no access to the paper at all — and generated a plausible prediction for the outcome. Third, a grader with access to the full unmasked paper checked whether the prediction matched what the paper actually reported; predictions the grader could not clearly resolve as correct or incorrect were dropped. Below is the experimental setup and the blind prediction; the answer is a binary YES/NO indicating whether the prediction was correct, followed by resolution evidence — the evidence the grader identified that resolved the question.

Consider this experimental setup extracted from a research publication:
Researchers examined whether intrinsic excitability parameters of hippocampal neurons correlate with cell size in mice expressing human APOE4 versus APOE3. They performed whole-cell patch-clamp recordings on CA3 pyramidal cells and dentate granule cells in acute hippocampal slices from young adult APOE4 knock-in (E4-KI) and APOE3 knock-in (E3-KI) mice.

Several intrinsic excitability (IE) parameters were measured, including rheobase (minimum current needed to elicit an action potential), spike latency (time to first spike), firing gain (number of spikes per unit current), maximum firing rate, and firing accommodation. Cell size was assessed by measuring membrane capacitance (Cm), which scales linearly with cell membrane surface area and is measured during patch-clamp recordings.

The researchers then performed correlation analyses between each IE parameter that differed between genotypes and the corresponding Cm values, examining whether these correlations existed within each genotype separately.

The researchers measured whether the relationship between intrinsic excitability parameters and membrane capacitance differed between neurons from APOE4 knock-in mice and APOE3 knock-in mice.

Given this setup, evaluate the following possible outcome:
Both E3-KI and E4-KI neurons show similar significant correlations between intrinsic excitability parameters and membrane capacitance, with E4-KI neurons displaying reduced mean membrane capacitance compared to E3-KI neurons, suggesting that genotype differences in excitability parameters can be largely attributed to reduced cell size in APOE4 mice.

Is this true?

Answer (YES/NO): NO